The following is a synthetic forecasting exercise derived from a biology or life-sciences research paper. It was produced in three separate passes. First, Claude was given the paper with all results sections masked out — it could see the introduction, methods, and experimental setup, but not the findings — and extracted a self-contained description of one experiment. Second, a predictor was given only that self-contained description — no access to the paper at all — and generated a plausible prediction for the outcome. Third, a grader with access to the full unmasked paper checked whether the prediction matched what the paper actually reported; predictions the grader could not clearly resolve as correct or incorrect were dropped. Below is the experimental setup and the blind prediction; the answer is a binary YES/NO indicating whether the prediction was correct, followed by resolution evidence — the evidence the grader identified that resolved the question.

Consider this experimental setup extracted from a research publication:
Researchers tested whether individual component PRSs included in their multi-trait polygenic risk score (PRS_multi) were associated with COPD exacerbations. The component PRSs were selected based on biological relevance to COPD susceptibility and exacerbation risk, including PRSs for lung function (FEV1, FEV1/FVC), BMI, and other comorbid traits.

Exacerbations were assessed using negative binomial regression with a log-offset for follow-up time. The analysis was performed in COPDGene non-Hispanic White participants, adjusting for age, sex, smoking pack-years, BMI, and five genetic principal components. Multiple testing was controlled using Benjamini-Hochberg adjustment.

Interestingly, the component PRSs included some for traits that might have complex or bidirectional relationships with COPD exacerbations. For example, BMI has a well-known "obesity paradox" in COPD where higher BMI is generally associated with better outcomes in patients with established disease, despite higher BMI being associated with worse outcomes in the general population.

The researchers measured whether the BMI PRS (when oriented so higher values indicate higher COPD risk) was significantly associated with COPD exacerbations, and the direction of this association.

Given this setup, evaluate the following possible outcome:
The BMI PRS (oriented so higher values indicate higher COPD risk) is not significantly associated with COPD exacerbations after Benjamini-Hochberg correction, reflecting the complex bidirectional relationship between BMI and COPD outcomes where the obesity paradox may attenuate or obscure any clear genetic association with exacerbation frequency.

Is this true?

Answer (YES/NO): YES